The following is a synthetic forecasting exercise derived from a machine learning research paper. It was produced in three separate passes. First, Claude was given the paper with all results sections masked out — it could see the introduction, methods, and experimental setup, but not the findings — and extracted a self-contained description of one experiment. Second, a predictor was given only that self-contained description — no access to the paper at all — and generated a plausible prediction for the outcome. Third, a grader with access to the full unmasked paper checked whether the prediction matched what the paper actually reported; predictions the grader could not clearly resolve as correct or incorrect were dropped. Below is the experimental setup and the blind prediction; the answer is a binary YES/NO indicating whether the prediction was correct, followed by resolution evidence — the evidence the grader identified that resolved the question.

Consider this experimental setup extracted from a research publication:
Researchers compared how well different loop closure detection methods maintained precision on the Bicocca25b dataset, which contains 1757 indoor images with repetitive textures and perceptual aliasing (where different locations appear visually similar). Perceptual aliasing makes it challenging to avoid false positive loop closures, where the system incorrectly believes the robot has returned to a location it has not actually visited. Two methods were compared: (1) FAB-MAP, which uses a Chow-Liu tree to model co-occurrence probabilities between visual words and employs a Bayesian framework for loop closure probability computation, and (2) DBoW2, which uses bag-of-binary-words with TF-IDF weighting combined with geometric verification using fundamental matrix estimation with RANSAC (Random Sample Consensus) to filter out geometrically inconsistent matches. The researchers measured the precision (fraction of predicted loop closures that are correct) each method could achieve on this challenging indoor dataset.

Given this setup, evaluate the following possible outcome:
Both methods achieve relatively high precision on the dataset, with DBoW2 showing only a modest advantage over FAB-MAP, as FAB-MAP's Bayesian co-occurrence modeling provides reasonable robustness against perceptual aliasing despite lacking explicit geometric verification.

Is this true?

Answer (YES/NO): YES